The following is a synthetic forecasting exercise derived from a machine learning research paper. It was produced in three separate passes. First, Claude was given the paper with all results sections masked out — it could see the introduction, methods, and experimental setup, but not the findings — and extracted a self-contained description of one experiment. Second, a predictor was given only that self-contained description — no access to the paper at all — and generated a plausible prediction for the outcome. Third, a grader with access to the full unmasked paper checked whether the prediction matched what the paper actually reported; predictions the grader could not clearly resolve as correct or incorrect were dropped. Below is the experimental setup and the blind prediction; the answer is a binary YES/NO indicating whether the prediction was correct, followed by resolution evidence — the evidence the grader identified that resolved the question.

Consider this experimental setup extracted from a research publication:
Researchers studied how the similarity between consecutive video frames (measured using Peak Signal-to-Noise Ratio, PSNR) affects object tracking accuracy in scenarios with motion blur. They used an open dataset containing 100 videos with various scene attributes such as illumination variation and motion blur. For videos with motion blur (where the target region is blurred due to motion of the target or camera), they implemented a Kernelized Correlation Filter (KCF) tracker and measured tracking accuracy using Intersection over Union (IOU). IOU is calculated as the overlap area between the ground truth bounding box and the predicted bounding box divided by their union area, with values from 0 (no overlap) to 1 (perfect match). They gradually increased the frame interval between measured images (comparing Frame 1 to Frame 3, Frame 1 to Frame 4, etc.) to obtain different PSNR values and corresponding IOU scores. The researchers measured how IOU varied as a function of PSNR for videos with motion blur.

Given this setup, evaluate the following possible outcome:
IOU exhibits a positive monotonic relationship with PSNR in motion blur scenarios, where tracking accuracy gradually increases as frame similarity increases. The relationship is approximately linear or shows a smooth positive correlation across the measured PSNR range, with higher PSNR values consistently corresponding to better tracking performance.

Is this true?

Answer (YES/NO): NO